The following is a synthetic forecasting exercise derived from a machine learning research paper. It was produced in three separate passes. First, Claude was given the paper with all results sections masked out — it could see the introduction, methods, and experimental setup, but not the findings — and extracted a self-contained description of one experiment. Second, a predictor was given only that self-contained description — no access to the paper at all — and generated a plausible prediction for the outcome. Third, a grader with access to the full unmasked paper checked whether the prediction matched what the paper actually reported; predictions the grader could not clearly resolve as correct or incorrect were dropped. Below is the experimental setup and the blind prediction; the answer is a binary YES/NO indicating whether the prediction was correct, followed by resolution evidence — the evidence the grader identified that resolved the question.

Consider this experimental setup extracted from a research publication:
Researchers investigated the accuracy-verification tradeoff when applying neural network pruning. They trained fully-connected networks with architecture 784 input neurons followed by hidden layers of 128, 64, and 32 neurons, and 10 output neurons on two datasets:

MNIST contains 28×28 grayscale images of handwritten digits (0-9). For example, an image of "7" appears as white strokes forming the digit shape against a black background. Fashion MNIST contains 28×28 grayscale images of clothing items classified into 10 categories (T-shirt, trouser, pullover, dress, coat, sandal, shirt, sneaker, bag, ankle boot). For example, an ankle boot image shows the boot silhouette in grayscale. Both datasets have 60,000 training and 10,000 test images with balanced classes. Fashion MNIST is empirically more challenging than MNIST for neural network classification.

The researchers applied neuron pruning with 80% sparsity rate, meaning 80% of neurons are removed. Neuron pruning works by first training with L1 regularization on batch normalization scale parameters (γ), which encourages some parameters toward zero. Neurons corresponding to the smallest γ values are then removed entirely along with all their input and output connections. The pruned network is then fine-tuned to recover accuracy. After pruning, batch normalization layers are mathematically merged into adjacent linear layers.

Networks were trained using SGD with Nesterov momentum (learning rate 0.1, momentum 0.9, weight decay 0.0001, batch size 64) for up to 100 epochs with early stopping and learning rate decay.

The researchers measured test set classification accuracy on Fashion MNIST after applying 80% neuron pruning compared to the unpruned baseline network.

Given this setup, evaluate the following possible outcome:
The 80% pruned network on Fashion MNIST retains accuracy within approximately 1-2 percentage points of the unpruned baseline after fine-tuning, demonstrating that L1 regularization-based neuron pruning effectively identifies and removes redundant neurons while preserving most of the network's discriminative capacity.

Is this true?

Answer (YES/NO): NO